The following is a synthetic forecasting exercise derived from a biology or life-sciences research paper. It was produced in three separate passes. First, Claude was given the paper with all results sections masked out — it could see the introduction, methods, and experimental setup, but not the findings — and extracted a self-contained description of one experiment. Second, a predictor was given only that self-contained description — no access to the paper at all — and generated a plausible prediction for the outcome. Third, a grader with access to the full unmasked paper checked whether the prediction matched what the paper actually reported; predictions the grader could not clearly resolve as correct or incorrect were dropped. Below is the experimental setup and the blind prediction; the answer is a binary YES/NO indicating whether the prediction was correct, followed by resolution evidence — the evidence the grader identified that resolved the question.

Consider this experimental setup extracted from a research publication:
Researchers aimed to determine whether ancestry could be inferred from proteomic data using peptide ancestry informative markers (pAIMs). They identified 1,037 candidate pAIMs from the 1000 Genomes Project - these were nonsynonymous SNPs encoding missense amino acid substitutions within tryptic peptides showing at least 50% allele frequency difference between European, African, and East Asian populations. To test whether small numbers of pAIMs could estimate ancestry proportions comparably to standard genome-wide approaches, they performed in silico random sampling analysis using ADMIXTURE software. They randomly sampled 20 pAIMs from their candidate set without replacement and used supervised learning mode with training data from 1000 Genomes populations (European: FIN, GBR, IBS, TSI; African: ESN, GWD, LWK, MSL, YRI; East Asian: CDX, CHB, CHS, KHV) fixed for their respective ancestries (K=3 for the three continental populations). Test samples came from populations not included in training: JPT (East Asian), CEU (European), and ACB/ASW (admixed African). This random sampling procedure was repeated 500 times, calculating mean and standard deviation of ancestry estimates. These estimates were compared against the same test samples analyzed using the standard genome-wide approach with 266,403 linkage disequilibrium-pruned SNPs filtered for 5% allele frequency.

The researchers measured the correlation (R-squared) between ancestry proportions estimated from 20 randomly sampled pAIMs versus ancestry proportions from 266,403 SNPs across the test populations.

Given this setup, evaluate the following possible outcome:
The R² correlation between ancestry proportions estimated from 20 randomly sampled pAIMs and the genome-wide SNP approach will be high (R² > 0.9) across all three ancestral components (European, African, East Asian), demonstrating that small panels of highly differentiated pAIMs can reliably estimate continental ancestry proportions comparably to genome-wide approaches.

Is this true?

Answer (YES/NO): YES